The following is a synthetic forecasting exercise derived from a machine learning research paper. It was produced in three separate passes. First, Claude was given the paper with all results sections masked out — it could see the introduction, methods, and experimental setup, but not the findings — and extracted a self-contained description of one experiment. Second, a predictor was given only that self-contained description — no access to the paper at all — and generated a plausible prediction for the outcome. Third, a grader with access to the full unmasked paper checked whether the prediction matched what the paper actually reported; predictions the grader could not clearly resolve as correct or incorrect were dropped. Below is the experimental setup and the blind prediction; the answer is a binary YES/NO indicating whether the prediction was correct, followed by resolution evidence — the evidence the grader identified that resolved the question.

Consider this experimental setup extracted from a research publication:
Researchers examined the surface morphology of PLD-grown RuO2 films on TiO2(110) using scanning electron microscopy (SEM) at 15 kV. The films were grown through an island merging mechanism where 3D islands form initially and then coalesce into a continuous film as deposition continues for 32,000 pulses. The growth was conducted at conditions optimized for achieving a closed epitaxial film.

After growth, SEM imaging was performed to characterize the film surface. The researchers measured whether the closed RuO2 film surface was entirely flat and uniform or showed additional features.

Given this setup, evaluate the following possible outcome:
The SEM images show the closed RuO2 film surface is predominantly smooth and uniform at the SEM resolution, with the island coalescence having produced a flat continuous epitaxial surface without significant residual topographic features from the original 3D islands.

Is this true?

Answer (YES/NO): NO